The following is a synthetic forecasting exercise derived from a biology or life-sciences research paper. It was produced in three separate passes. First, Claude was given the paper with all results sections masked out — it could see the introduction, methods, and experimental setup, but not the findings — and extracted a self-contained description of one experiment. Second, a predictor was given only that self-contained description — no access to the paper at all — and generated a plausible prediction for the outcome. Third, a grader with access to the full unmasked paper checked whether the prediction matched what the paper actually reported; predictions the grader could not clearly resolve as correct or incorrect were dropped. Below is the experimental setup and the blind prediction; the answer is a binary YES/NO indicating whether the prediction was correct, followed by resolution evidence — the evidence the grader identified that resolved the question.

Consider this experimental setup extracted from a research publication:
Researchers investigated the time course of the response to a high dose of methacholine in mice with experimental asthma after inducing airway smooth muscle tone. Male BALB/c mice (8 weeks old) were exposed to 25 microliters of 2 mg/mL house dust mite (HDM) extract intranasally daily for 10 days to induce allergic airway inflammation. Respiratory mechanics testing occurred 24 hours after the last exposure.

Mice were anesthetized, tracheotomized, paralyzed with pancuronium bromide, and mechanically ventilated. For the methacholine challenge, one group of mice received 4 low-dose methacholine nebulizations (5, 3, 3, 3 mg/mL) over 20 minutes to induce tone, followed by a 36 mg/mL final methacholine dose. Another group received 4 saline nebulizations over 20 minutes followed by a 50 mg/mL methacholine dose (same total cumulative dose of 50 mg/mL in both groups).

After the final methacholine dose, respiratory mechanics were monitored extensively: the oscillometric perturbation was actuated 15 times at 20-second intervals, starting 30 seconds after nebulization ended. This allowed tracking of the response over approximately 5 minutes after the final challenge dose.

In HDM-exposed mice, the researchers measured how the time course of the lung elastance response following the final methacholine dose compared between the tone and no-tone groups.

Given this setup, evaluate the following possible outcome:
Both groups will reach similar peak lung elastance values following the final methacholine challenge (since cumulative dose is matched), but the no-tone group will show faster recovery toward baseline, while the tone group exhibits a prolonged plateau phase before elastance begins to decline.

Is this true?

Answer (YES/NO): NO